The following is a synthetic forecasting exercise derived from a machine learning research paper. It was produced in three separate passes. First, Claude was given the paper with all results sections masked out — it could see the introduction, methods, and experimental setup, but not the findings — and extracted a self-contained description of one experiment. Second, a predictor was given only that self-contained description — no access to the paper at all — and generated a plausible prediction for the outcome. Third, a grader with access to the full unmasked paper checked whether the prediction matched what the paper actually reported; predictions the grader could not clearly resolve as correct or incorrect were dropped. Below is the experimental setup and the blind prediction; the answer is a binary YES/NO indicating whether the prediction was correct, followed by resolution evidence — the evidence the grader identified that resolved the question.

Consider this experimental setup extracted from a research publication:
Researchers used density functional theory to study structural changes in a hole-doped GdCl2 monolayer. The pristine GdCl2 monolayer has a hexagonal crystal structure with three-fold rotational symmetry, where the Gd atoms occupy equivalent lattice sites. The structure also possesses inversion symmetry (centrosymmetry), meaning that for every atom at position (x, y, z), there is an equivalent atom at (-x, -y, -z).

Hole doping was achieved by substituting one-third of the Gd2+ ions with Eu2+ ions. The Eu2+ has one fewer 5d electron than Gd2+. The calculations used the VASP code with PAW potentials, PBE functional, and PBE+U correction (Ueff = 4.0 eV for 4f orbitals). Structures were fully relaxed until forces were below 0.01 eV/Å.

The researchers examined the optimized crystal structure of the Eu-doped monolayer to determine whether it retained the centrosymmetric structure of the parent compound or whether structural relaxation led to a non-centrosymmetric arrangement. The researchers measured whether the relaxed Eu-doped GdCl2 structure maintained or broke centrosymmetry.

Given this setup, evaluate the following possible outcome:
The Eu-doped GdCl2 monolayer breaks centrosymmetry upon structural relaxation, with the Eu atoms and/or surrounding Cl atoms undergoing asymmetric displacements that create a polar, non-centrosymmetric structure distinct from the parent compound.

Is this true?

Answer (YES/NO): YES